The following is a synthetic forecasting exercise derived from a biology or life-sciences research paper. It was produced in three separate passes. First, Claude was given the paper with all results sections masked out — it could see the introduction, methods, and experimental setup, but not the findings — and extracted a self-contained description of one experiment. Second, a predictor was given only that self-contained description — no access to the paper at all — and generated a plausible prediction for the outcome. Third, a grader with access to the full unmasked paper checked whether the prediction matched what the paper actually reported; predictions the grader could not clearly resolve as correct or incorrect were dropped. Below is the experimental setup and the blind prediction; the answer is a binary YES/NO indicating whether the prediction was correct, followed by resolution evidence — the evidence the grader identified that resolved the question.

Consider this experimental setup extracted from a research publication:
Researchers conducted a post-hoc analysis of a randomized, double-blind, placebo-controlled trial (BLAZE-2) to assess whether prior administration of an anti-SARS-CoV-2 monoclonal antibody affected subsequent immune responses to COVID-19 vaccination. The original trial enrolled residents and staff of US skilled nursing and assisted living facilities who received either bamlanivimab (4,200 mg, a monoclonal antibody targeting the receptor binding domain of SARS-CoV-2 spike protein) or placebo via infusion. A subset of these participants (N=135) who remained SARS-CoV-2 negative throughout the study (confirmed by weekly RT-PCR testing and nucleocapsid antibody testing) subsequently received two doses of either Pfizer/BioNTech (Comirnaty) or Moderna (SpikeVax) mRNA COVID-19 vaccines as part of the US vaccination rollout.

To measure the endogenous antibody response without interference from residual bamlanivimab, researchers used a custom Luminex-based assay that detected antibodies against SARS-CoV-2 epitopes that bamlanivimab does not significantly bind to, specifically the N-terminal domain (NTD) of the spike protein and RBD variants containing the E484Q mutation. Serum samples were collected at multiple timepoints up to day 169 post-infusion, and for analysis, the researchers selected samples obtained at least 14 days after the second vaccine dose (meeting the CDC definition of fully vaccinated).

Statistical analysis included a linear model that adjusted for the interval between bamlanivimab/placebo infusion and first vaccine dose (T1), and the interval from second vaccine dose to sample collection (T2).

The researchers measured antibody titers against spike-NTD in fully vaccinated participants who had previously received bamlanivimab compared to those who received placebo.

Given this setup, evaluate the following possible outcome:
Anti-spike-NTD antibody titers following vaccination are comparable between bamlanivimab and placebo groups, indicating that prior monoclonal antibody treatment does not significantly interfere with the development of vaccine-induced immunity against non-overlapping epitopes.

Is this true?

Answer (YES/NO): NO